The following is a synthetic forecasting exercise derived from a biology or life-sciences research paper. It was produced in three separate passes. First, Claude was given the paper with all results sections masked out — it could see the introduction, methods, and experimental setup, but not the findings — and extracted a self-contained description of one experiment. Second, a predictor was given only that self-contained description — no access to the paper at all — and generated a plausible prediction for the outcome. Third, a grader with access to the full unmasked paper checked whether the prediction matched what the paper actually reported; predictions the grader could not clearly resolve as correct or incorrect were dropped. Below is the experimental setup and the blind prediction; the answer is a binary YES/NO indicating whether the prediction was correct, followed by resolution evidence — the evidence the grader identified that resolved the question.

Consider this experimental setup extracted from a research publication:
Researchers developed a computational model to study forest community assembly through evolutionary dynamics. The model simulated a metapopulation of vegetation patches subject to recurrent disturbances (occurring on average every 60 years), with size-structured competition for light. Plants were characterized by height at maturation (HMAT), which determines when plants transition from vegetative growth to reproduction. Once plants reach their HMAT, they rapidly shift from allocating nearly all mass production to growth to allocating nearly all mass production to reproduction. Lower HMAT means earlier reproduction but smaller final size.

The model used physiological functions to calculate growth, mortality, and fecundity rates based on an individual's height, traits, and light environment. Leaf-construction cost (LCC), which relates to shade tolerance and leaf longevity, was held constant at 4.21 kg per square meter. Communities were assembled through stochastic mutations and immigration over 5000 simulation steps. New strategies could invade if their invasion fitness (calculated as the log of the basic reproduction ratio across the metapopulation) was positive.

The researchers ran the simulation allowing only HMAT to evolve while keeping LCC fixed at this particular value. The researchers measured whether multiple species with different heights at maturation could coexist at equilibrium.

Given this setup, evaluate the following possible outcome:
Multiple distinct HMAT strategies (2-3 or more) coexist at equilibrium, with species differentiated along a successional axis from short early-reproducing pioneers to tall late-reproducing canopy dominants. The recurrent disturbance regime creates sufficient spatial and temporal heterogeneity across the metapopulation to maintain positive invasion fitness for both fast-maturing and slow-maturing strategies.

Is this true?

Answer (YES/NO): NO